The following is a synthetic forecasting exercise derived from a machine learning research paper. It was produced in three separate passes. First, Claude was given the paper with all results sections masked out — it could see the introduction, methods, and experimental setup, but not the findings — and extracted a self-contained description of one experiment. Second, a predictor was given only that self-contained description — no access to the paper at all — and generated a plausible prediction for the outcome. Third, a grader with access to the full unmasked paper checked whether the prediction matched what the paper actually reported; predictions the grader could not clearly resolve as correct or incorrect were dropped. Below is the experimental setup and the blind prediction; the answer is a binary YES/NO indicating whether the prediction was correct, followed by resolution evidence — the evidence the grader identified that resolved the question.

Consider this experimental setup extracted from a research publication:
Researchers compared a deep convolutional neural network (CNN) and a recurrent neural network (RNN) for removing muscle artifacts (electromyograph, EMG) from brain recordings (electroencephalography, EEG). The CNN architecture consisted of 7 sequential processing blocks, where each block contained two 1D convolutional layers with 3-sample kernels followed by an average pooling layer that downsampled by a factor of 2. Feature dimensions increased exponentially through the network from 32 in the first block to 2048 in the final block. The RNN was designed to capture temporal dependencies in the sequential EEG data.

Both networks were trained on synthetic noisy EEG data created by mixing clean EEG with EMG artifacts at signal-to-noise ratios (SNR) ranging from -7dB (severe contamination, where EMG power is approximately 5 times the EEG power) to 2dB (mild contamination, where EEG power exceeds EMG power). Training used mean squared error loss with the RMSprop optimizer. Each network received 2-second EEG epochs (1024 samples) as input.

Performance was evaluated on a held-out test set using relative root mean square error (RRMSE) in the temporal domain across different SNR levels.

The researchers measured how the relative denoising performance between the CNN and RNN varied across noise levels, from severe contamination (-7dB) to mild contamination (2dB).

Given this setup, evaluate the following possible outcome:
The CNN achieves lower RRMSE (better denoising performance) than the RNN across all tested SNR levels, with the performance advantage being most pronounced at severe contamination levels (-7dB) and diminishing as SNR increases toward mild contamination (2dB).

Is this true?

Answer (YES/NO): NO